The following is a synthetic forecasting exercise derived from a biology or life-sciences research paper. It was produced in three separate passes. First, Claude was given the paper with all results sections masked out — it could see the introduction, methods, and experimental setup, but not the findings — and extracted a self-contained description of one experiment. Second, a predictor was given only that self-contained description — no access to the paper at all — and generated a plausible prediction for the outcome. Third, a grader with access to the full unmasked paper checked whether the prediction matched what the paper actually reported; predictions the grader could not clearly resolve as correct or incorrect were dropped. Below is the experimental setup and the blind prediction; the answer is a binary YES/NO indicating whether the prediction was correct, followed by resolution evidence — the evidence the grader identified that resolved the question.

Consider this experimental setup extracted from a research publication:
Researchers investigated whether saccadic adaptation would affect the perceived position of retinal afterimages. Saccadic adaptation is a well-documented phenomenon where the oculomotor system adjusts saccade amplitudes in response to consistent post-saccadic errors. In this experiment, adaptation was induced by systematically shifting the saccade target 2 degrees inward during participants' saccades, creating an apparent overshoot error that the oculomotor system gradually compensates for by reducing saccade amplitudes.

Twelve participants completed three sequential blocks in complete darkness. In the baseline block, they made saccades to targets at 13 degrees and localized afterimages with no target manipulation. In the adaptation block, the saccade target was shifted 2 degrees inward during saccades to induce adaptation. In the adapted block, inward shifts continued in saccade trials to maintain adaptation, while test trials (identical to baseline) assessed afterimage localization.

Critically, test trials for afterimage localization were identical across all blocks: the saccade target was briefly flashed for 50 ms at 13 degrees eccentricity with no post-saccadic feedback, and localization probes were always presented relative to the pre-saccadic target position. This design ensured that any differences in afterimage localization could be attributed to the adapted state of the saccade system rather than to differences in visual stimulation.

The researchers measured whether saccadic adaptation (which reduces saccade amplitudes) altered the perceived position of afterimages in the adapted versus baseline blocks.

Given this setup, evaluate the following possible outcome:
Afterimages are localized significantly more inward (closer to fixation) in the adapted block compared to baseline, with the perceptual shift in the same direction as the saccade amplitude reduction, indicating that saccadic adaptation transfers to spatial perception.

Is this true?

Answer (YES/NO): YES